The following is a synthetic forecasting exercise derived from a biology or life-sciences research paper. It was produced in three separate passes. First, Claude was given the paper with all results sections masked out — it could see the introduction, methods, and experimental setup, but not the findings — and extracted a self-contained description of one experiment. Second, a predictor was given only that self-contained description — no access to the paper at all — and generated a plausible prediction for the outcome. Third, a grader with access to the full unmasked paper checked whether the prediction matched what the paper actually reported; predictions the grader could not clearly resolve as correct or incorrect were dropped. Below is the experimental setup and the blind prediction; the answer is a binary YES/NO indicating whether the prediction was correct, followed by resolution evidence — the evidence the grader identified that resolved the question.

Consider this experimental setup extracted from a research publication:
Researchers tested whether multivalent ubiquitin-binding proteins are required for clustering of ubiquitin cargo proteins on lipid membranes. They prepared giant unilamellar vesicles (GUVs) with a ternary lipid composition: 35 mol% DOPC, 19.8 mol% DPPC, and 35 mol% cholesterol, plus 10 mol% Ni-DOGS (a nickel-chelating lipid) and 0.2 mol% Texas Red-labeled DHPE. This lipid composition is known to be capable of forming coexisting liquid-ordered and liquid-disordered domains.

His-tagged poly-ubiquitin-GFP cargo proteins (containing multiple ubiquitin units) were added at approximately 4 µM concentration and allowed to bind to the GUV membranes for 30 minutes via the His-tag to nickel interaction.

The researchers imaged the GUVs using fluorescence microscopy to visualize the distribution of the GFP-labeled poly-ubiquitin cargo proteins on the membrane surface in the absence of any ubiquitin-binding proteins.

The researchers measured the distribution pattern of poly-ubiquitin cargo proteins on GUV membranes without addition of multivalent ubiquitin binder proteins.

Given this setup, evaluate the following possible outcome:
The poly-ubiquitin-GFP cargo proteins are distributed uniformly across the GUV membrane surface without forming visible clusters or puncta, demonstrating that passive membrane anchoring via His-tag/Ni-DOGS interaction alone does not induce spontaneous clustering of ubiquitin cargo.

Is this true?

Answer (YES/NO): YES